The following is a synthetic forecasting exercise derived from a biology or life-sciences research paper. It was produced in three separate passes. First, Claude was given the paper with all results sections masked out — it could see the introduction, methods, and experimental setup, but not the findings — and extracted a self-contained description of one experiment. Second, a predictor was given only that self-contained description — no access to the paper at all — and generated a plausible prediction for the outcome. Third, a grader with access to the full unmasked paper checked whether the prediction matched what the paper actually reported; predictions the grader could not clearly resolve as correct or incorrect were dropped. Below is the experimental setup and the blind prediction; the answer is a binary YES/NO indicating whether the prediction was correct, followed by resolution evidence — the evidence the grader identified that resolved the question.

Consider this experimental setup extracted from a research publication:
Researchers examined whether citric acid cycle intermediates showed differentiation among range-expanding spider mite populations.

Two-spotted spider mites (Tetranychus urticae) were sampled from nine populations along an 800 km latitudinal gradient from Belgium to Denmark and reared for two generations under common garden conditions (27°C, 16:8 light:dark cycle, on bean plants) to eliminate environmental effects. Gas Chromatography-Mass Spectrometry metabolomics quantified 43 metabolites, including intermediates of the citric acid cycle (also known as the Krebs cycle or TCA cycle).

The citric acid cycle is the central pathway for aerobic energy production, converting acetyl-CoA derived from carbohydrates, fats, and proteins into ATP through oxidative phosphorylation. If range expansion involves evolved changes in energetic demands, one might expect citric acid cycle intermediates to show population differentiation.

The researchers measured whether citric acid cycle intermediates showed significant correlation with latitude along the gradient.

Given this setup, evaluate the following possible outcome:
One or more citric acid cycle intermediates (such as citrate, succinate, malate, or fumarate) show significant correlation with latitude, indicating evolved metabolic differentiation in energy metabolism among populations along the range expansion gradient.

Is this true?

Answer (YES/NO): NO